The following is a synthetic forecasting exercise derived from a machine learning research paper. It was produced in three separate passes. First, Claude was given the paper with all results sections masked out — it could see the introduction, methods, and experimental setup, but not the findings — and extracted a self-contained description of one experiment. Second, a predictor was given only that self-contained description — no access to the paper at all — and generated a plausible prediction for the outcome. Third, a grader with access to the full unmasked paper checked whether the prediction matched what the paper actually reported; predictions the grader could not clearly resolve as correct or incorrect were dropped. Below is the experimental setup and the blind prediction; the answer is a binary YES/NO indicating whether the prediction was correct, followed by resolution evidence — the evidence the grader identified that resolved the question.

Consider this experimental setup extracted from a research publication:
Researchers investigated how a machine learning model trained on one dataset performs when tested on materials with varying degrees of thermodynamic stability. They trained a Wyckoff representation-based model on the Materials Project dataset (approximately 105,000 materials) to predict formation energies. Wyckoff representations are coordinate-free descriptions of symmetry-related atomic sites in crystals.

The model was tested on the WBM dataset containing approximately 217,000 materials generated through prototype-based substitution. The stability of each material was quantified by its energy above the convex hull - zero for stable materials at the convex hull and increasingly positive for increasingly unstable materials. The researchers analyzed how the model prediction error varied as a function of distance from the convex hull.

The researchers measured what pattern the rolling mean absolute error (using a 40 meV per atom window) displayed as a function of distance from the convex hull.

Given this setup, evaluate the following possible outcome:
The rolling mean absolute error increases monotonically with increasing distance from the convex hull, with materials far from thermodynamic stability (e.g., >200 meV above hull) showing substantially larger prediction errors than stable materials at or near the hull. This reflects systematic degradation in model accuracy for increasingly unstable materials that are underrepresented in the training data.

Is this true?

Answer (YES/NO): NO